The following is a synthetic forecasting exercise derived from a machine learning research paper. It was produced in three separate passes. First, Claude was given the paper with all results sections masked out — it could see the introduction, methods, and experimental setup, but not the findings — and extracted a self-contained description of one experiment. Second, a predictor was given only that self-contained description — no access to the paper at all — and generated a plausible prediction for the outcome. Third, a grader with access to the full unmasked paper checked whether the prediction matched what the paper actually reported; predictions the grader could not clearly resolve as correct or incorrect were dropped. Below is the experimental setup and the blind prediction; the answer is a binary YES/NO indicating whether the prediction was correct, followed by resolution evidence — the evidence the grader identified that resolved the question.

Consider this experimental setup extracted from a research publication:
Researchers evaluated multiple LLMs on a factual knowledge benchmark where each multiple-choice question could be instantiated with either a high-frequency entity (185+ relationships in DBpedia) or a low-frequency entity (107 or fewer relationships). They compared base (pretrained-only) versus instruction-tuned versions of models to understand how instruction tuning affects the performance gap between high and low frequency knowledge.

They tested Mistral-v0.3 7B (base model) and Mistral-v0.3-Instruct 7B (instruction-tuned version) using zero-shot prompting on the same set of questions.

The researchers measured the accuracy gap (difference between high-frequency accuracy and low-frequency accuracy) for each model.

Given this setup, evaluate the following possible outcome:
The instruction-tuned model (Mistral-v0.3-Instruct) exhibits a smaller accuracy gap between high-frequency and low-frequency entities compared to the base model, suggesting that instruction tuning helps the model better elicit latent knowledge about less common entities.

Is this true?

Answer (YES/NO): YES